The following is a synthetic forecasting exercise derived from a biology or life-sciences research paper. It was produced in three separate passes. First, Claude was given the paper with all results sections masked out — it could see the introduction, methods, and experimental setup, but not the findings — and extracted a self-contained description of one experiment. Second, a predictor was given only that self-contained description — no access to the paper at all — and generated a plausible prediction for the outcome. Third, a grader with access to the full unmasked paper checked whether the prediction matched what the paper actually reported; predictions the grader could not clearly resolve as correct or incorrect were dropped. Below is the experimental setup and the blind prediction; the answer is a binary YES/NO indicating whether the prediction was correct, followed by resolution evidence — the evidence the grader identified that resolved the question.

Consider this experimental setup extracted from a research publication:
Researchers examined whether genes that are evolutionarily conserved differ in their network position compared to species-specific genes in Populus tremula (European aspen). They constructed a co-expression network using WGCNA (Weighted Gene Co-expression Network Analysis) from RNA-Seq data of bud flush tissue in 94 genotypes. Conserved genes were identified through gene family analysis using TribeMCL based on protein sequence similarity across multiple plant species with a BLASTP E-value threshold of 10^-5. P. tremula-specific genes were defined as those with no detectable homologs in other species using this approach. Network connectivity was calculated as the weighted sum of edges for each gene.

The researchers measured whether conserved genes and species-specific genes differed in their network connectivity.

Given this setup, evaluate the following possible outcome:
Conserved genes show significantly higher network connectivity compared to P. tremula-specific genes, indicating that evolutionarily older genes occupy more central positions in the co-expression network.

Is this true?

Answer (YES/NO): YES